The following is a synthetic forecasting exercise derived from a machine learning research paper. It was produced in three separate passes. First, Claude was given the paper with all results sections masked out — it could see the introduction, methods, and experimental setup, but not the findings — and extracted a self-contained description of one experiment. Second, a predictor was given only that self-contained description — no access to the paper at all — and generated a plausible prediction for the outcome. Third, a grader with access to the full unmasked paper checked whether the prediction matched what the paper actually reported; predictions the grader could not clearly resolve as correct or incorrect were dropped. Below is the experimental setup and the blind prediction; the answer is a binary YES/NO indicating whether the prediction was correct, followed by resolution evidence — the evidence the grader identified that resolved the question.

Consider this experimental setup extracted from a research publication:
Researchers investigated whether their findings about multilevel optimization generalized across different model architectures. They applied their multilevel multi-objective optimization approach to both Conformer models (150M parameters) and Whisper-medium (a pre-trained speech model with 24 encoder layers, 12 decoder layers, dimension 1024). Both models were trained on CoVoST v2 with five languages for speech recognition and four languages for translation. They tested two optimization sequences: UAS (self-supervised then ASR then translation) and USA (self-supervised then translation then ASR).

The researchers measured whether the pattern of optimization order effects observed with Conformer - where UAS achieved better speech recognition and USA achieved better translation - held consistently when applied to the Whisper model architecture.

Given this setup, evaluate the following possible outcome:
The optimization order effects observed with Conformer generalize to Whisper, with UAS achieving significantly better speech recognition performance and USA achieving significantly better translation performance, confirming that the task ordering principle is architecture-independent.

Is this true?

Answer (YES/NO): NO